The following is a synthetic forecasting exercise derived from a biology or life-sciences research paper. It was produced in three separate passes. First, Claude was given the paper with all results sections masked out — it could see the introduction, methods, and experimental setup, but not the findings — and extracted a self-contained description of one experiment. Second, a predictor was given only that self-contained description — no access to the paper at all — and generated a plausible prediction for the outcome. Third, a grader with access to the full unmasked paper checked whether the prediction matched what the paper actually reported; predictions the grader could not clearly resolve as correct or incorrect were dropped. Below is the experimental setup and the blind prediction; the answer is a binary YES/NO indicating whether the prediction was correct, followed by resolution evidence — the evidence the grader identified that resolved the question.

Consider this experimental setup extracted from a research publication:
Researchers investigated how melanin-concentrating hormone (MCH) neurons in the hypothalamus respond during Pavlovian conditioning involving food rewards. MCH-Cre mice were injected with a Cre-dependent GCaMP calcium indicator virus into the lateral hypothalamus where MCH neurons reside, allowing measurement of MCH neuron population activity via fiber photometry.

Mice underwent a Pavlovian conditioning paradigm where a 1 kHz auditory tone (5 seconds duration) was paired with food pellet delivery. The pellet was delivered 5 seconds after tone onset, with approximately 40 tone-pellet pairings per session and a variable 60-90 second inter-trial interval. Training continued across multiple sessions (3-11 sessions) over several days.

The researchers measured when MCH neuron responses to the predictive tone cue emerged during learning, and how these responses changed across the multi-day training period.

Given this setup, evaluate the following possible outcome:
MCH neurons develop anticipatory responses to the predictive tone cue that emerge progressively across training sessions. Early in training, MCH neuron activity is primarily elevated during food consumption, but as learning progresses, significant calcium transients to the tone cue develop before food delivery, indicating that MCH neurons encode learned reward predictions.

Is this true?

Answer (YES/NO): NO